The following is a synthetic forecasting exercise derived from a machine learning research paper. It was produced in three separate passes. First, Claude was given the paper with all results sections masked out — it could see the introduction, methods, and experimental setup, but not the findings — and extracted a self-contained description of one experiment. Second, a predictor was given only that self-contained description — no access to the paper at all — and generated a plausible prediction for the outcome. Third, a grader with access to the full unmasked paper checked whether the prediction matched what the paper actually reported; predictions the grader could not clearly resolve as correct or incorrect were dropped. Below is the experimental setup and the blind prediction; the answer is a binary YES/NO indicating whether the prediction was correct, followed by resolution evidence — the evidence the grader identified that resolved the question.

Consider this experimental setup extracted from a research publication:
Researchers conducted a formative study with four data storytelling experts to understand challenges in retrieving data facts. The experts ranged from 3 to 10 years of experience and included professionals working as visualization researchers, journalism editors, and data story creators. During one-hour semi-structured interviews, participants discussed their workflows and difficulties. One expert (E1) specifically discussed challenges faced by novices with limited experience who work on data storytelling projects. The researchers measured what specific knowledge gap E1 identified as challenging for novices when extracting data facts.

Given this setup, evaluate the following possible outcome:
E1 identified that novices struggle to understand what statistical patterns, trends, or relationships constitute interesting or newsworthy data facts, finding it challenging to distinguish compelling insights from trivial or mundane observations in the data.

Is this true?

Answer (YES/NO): NO